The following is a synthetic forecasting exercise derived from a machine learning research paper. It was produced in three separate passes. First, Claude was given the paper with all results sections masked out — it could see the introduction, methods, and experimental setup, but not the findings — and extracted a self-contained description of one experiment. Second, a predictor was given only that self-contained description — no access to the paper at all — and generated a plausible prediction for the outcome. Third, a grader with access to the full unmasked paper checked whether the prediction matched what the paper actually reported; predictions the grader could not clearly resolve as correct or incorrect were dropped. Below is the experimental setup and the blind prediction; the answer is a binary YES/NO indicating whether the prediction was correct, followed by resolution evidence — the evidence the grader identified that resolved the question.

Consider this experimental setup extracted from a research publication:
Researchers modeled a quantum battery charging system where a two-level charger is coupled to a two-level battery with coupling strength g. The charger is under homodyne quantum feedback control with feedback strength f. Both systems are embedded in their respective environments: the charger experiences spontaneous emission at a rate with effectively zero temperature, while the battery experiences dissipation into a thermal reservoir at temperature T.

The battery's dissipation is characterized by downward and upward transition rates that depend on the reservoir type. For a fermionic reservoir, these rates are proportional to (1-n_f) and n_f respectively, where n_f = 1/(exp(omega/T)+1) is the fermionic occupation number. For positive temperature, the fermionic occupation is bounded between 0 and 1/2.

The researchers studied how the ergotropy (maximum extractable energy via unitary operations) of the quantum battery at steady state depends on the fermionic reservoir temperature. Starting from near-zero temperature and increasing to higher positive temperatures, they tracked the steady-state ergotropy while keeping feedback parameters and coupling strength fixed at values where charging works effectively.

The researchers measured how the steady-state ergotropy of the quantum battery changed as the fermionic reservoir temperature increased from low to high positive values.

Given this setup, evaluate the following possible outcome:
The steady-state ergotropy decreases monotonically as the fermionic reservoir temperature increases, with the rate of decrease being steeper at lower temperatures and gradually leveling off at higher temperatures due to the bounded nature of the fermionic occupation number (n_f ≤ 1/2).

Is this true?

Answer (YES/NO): NO